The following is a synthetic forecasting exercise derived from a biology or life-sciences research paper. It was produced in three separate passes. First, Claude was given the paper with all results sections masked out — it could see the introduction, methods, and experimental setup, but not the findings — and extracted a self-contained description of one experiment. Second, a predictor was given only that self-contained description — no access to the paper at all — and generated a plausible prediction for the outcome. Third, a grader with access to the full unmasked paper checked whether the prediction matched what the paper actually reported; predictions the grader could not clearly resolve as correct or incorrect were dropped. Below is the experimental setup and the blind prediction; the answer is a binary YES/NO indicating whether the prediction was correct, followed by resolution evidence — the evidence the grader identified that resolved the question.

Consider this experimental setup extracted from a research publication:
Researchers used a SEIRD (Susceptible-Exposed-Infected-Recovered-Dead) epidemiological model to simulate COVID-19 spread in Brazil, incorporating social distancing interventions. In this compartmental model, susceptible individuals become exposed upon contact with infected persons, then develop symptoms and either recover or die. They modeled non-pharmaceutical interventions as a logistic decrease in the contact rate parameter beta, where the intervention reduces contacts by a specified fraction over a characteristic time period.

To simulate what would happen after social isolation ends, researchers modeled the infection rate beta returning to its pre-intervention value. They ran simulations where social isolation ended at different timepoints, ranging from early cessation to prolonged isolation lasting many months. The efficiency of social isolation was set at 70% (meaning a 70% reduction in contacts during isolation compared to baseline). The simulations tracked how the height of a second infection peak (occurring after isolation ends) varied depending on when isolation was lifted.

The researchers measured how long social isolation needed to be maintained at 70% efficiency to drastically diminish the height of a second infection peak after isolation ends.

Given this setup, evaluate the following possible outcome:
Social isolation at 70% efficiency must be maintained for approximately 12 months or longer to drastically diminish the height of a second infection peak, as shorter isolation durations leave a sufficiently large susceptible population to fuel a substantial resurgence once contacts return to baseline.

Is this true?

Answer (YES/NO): NO